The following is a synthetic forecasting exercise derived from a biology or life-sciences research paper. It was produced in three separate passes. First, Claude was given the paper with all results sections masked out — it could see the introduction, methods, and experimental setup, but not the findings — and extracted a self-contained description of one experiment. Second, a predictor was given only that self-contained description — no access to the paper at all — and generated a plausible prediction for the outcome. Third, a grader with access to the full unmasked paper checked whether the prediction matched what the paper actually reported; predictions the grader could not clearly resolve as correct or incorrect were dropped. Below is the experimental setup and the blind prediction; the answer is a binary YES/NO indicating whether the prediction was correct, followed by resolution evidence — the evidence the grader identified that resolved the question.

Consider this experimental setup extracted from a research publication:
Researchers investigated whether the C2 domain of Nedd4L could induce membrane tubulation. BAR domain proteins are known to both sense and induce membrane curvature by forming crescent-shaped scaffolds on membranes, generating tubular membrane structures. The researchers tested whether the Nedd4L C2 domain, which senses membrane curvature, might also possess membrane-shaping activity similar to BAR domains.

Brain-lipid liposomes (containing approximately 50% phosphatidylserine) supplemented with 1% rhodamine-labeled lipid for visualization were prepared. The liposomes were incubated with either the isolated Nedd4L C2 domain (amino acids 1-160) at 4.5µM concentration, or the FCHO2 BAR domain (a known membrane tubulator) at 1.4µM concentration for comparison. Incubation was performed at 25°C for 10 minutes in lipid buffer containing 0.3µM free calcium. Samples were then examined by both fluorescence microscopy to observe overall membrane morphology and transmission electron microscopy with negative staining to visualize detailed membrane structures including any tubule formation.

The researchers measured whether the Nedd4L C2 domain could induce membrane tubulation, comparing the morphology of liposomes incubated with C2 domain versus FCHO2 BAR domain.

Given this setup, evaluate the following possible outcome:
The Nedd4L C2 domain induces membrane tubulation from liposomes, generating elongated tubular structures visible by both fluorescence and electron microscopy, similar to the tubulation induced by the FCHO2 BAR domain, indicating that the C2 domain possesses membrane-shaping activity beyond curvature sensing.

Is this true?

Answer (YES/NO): YES